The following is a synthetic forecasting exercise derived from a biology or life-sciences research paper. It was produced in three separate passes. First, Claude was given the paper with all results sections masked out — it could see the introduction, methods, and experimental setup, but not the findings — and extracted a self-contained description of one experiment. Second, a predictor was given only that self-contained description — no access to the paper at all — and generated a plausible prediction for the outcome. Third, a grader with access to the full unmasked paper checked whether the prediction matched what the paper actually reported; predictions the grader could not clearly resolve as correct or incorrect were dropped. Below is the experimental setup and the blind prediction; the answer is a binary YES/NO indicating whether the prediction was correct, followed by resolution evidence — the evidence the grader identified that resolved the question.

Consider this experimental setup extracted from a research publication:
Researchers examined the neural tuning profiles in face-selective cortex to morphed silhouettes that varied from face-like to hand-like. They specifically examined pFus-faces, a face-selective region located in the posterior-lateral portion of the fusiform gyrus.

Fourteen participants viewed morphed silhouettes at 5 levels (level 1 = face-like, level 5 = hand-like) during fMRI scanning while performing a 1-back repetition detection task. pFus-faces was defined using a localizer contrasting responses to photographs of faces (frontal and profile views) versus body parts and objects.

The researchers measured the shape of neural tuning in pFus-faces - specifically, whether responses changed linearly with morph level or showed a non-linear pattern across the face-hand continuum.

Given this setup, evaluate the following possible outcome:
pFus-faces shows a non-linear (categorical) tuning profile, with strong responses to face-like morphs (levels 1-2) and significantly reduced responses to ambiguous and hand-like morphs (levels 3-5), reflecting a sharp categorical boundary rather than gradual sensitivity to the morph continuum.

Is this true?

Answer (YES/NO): NO